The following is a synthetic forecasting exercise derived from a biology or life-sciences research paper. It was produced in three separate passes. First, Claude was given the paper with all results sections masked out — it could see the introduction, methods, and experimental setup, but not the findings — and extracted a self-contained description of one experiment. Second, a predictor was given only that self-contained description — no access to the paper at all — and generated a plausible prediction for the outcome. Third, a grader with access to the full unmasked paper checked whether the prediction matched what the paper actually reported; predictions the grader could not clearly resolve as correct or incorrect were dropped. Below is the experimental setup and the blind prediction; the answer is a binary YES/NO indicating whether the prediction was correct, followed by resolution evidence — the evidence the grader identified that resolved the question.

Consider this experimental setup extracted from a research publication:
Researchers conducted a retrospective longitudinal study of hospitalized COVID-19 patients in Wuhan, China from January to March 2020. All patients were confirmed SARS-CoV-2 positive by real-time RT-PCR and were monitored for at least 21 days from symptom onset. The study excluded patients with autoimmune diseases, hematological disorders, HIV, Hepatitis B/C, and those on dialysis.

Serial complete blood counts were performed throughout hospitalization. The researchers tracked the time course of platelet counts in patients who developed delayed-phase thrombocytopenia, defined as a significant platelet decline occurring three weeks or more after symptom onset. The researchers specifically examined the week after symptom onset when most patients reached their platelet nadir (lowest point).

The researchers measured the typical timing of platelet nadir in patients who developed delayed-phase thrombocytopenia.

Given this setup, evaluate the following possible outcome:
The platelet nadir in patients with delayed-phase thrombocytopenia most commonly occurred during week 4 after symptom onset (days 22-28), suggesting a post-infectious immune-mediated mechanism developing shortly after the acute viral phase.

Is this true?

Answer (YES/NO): NO